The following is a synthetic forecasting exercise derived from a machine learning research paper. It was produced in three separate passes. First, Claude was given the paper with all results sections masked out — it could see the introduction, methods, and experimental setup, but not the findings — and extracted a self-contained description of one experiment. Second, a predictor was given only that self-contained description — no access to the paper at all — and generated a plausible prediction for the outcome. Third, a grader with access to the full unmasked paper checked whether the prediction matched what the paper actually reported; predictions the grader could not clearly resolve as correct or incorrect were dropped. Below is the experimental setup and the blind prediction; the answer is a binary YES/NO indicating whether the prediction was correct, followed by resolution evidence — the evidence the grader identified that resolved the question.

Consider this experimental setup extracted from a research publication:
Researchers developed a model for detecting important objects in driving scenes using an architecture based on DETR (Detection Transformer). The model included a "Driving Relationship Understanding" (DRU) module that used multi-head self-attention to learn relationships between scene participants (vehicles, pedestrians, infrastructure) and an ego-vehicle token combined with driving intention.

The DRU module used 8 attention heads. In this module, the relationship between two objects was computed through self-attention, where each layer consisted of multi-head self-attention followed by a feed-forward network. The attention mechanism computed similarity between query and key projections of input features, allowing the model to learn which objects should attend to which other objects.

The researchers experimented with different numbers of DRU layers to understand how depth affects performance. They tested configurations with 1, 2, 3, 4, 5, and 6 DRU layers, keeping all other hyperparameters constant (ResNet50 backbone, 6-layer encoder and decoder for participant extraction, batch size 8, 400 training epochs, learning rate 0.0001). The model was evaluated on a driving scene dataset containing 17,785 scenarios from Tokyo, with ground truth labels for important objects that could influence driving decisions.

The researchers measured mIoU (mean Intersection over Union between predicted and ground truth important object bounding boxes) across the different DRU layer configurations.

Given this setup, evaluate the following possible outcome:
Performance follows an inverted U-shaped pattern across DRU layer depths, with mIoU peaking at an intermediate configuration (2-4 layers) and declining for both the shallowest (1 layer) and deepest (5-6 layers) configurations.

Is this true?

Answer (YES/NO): YES